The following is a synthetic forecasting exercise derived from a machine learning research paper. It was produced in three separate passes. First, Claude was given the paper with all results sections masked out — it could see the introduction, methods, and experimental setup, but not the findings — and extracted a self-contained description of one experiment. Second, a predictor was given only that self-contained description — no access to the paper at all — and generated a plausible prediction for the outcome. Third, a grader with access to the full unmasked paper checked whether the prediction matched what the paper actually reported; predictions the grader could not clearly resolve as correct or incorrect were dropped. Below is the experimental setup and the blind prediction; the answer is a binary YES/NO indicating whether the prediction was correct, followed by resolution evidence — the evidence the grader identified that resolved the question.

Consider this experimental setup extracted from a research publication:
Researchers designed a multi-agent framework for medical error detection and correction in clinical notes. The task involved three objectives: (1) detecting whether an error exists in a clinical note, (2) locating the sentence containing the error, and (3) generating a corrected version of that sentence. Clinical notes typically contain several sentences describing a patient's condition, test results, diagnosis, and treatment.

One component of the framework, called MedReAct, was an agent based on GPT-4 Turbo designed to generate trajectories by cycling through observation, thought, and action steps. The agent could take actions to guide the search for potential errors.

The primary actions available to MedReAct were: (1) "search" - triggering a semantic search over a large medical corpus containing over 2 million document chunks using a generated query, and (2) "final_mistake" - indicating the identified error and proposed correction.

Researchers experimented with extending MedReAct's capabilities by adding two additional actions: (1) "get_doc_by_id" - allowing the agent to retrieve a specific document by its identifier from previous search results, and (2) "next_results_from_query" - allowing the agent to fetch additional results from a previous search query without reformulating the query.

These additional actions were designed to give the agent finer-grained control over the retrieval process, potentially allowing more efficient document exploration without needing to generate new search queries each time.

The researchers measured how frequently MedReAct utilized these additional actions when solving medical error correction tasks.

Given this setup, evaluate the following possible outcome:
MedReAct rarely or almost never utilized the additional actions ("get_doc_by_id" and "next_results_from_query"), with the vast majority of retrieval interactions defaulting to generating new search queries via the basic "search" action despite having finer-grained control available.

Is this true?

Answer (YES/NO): YES